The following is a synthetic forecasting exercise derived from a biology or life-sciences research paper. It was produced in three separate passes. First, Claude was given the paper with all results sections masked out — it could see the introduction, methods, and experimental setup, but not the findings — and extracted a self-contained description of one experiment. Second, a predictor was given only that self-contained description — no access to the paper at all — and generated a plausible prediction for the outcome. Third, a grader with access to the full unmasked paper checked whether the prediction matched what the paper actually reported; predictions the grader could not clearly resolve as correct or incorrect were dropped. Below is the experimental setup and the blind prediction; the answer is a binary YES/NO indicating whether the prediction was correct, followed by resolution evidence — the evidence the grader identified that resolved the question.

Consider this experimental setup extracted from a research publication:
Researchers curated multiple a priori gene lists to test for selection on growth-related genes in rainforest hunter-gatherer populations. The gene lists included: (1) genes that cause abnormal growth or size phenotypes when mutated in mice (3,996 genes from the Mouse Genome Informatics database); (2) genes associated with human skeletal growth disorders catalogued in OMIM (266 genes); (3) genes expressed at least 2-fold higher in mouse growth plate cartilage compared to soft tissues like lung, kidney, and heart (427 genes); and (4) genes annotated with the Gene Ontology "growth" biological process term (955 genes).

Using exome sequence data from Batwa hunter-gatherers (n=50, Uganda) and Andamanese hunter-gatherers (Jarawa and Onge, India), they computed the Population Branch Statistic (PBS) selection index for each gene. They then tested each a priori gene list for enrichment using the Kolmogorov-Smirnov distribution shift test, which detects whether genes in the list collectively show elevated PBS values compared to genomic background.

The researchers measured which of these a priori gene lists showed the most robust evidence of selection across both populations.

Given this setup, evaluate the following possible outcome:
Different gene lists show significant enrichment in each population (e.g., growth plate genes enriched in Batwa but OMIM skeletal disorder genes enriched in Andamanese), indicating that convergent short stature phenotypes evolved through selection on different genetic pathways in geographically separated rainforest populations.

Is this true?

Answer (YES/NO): NO